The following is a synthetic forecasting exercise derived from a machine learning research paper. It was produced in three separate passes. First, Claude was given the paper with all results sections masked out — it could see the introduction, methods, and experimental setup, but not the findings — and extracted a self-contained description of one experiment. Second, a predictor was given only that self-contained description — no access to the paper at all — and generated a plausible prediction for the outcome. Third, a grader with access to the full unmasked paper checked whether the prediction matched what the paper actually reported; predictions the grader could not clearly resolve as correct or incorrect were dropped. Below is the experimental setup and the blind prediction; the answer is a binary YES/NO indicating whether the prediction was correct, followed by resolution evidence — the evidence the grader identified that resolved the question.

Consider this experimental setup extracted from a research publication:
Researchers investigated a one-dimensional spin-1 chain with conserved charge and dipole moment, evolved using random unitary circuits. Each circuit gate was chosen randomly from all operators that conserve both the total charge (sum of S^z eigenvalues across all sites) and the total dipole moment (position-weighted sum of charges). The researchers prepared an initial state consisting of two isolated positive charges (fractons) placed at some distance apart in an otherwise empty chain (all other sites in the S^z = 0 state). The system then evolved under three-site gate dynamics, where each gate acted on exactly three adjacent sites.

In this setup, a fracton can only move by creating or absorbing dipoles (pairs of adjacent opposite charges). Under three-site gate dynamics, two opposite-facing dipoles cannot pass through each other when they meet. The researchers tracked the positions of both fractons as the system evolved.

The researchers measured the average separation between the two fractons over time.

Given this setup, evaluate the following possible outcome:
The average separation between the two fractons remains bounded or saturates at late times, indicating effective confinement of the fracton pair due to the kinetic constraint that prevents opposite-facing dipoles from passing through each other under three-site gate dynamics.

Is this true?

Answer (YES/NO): NO